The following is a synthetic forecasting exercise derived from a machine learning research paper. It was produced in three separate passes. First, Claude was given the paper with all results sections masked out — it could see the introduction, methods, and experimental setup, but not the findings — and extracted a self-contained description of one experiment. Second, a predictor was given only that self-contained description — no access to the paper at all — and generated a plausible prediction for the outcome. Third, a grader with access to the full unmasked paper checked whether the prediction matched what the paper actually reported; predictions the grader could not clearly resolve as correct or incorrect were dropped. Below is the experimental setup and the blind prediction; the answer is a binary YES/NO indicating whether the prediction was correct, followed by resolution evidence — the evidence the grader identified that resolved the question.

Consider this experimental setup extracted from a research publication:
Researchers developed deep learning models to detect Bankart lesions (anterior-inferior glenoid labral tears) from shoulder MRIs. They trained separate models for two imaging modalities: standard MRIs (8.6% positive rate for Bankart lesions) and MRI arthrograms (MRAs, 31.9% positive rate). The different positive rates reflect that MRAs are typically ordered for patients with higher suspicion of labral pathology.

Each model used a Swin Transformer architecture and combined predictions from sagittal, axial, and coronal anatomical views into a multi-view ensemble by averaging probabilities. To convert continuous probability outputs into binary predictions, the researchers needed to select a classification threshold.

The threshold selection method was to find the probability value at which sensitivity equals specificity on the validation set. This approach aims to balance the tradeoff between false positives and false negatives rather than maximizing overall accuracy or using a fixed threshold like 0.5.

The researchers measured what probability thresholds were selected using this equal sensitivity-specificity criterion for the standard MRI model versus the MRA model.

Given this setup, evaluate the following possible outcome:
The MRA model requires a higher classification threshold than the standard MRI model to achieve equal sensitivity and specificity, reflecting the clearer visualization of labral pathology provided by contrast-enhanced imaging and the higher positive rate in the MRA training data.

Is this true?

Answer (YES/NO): NO